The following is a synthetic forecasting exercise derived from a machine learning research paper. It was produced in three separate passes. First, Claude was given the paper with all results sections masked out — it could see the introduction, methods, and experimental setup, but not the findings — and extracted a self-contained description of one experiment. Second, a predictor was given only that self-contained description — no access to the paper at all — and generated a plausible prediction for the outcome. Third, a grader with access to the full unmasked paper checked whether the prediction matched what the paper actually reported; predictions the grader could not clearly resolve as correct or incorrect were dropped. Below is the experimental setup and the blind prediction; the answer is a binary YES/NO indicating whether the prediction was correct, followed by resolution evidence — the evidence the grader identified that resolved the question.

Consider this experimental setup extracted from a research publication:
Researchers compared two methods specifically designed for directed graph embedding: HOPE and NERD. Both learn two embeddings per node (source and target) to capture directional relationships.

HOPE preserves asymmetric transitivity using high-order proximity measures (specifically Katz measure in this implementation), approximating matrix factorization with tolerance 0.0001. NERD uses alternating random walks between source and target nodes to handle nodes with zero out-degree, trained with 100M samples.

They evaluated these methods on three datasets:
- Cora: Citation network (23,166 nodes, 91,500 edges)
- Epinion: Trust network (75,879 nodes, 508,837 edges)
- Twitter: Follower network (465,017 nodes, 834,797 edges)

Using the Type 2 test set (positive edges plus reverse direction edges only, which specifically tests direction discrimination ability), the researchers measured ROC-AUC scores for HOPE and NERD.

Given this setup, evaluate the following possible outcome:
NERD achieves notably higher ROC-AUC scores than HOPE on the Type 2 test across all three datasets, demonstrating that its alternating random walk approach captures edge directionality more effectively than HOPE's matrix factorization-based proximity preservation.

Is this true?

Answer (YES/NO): NO